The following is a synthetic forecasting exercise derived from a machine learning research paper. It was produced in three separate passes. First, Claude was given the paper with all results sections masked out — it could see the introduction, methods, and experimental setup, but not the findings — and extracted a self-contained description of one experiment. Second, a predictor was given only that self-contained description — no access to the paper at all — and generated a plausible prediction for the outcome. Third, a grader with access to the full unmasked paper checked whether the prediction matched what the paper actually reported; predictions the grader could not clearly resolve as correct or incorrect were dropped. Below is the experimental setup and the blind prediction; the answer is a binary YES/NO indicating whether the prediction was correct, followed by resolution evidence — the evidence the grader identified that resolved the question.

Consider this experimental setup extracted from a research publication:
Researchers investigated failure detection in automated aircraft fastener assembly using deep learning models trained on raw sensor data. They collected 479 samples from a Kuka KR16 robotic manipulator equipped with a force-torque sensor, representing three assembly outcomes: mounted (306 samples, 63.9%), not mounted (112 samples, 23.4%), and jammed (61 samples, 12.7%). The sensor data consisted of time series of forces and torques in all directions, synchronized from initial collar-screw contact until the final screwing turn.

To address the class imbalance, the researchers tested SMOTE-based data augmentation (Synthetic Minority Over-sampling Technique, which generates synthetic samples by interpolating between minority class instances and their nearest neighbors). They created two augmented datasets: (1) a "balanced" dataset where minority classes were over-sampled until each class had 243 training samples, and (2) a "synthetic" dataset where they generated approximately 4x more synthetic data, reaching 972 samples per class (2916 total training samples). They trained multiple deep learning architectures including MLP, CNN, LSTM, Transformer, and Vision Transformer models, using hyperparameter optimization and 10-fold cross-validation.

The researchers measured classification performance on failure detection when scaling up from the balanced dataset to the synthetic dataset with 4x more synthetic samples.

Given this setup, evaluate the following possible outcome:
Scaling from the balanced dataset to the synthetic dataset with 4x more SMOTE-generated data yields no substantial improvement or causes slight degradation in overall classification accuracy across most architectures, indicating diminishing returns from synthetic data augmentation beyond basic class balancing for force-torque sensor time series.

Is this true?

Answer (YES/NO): YES